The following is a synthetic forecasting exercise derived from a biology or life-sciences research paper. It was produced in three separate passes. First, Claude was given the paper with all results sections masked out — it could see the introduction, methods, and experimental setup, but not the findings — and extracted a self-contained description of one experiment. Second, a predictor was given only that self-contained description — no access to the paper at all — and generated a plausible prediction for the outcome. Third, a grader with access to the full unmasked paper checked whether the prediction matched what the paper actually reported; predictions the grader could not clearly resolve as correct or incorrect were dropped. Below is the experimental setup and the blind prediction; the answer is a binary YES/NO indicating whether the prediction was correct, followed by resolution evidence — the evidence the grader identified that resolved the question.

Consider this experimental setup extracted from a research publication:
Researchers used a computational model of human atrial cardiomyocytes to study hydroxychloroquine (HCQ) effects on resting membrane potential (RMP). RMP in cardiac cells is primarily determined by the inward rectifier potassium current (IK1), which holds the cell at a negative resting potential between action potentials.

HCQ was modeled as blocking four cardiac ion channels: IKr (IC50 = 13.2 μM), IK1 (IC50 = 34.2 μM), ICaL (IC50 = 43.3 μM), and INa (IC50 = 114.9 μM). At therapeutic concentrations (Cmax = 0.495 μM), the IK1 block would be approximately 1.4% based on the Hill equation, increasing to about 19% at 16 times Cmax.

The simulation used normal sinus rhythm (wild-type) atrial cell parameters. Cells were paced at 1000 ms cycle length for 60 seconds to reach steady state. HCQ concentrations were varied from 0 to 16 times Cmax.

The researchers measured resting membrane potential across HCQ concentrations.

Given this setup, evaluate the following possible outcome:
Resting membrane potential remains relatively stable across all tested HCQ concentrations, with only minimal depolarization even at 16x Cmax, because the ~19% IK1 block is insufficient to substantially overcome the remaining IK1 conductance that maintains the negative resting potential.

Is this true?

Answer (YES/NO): NO